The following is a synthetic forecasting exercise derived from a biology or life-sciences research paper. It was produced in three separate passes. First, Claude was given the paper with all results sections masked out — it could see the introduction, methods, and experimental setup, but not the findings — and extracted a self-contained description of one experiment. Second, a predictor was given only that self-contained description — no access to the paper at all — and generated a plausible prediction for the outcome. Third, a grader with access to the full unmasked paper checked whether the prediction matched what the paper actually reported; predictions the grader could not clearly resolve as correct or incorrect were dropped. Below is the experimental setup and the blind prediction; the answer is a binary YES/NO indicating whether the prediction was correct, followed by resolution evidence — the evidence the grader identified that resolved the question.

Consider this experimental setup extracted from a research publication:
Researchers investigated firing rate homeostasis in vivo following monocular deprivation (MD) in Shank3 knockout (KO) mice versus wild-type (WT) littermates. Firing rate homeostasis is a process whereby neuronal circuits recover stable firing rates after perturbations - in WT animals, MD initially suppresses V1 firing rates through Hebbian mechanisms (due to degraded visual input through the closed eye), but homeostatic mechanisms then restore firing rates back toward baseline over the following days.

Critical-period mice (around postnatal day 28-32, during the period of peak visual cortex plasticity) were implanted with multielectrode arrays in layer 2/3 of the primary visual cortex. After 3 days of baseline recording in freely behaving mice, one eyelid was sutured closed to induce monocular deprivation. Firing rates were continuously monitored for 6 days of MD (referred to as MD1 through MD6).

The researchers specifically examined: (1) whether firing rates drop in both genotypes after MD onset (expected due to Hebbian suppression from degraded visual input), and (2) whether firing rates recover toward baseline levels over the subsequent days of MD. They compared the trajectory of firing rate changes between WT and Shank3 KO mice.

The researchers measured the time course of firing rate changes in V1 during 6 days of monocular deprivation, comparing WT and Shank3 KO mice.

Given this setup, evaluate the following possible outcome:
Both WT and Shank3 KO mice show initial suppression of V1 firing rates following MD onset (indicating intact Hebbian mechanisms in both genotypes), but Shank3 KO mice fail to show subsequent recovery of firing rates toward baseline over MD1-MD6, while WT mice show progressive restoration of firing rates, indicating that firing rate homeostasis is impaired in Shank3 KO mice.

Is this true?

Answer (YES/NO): YES